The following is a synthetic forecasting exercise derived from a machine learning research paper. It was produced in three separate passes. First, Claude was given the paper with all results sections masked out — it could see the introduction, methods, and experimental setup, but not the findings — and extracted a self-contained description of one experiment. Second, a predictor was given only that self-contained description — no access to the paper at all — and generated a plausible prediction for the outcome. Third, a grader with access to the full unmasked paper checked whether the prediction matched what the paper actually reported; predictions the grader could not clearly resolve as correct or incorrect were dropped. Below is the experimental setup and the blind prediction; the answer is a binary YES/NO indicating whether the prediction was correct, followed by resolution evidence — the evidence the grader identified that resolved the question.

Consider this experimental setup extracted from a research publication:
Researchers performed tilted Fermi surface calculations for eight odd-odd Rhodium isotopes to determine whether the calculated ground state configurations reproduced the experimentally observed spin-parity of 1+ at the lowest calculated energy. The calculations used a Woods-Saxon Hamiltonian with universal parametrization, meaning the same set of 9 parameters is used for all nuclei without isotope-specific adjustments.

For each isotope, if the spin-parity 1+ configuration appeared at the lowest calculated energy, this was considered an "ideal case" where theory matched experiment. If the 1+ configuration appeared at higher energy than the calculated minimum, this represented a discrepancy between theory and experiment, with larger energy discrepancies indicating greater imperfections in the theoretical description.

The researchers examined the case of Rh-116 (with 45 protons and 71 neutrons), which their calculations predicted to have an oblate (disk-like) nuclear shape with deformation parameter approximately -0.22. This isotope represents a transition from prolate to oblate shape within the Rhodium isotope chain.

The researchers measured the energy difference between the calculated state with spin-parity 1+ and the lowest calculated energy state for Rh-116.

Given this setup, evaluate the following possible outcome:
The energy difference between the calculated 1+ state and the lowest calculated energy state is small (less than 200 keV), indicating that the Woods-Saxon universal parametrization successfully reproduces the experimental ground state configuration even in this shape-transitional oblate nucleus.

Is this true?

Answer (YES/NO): NO